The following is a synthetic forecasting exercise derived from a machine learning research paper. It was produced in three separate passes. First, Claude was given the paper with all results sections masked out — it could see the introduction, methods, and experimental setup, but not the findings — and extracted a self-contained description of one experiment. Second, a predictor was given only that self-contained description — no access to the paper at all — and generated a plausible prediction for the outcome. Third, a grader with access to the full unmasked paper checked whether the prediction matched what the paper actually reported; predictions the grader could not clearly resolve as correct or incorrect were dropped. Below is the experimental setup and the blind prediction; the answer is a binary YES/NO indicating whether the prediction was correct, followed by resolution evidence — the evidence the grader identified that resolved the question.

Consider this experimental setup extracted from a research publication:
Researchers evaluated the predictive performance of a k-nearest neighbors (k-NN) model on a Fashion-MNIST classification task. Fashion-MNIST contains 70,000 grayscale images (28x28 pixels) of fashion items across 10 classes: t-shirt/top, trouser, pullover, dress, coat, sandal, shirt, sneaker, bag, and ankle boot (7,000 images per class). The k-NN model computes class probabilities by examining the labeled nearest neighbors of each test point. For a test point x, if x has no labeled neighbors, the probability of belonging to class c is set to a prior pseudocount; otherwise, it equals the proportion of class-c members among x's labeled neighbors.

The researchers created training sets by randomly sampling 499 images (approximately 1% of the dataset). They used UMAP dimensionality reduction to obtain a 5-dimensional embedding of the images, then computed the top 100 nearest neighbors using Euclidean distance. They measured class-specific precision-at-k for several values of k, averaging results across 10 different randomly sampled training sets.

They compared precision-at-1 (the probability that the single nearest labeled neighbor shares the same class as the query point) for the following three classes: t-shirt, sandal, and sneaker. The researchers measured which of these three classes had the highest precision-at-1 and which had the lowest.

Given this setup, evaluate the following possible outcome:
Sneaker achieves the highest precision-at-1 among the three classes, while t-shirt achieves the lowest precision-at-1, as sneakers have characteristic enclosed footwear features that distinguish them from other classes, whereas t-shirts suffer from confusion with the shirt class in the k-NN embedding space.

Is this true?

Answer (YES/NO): YES